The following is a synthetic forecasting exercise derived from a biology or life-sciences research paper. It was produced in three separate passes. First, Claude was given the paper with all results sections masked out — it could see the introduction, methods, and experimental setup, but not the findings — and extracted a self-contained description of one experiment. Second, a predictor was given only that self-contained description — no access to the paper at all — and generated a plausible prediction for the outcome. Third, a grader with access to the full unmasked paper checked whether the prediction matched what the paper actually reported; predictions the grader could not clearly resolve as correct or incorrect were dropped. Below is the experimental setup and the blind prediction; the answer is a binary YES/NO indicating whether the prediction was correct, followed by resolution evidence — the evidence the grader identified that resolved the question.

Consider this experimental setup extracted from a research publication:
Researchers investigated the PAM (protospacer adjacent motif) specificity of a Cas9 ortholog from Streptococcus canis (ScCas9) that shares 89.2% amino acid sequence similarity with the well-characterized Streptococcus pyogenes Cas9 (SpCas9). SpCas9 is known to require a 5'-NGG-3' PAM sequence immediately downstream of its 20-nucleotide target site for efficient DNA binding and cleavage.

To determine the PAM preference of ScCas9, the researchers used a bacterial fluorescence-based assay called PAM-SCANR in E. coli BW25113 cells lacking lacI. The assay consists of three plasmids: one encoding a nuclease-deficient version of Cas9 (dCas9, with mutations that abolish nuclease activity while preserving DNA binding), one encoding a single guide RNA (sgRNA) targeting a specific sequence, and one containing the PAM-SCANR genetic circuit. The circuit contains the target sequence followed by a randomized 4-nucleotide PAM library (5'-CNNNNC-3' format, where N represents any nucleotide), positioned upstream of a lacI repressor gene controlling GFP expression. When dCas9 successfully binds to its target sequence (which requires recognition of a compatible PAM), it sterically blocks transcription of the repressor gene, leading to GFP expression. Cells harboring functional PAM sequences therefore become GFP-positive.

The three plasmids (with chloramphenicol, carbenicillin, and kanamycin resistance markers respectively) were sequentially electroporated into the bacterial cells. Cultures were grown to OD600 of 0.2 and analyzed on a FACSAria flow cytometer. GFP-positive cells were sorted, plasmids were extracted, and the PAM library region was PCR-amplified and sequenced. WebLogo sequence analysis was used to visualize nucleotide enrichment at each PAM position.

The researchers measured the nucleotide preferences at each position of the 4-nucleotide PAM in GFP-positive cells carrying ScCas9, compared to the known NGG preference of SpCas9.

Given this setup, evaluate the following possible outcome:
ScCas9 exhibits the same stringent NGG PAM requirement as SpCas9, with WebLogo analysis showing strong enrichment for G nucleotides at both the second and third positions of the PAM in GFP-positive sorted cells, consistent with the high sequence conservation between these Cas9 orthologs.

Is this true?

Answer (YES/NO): NO